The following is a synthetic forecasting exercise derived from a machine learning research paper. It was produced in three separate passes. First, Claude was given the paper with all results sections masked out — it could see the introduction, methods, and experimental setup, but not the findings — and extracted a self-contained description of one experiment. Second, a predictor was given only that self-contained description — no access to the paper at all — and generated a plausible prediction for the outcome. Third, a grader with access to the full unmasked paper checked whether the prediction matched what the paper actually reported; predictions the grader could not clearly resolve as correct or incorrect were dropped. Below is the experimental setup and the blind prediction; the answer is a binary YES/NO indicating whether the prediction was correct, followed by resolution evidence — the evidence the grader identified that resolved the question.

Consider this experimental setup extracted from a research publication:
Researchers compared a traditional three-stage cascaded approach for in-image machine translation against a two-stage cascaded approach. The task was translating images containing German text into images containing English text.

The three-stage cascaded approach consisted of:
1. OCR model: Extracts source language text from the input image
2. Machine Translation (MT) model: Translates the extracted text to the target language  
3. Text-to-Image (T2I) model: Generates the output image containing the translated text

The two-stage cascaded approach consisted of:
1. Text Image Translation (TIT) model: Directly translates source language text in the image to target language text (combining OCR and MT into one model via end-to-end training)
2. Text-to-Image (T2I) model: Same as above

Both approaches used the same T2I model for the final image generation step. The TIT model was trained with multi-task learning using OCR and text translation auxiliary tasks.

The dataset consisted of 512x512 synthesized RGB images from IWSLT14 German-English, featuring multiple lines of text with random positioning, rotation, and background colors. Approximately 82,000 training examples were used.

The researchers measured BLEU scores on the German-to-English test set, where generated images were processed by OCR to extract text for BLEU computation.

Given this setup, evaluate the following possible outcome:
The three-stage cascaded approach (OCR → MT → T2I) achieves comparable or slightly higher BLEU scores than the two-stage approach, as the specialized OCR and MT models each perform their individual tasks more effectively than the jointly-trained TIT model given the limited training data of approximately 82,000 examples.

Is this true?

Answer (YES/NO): NO